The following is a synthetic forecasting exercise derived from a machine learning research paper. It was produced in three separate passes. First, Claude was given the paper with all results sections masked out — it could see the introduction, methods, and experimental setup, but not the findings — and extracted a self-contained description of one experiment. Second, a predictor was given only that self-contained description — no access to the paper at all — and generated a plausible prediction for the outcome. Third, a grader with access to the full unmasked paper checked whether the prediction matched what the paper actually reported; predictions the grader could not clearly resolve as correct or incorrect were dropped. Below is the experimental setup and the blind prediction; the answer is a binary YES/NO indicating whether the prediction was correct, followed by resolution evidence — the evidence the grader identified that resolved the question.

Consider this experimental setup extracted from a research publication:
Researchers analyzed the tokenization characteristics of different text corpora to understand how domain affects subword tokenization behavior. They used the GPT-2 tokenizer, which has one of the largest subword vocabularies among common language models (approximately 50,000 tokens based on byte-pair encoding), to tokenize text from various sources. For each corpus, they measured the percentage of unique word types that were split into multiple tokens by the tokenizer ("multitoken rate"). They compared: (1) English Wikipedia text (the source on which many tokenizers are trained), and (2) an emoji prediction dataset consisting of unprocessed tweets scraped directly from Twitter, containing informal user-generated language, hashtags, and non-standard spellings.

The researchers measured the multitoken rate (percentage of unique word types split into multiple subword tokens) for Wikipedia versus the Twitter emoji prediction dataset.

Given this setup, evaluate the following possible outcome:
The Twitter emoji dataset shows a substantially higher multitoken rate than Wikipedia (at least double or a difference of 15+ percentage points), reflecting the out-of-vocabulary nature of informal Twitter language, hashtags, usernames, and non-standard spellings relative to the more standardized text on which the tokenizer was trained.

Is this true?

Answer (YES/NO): YES